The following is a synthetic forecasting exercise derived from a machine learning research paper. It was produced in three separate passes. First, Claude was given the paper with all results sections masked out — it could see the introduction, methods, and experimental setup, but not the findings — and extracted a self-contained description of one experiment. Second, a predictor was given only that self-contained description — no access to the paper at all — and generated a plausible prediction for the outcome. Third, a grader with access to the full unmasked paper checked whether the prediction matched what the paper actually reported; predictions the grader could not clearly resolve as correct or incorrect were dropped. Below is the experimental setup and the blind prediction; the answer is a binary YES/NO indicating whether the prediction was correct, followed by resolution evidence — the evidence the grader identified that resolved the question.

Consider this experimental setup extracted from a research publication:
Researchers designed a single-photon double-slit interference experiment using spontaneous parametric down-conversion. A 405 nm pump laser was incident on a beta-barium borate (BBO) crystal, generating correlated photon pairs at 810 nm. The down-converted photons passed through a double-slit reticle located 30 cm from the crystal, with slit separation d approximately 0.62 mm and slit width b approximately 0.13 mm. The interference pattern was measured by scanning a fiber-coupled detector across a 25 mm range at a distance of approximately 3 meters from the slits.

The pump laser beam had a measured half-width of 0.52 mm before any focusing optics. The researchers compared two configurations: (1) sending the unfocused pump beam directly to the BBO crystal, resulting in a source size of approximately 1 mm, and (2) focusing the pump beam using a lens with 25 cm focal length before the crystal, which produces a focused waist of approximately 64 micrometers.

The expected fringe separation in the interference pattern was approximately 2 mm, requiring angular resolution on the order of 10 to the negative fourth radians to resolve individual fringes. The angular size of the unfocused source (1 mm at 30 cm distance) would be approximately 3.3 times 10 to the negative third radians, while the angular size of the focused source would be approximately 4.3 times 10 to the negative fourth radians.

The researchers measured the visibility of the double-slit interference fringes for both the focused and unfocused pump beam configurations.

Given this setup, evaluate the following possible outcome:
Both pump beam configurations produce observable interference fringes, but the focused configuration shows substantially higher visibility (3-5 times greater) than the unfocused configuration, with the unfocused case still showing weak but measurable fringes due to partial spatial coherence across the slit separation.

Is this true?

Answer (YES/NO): NO